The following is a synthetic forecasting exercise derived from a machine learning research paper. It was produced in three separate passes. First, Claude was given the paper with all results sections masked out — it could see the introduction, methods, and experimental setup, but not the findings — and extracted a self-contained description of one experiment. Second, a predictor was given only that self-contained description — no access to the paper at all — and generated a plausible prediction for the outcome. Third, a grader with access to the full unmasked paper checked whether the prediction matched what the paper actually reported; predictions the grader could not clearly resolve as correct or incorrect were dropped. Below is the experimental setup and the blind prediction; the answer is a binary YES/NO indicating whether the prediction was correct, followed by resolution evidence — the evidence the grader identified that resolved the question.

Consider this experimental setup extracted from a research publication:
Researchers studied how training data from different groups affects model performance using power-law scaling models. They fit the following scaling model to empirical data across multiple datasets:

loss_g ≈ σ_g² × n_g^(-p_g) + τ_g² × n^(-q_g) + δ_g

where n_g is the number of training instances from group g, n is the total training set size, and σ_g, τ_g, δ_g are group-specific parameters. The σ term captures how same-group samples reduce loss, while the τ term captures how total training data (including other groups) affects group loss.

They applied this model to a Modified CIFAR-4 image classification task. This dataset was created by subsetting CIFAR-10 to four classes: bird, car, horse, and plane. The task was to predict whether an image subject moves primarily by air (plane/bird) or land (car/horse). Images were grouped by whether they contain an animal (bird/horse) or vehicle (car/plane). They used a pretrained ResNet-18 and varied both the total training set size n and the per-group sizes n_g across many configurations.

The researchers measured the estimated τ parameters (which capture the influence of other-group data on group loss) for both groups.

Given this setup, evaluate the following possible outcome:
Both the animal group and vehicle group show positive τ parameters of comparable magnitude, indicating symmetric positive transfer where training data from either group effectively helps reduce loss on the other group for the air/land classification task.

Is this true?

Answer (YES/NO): NO